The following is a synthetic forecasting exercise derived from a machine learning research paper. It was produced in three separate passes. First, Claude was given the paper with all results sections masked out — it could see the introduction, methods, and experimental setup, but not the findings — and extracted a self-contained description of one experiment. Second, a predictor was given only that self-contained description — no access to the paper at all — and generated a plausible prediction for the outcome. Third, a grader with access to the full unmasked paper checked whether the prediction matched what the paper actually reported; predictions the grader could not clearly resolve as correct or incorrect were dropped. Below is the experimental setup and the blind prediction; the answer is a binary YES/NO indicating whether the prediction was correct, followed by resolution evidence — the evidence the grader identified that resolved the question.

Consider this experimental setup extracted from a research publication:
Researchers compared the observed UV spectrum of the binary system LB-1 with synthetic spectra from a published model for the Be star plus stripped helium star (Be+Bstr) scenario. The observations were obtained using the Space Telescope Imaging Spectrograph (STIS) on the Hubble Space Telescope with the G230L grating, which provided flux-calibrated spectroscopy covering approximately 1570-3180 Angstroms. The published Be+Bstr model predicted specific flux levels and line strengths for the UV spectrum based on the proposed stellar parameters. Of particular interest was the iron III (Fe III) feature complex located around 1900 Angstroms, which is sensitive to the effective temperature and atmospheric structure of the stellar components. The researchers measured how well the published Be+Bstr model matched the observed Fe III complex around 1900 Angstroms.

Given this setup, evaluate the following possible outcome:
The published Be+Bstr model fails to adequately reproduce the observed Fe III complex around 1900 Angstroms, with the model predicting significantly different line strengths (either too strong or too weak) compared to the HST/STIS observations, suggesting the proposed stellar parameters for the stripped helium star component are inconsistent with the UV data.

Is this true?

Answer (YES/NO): YES